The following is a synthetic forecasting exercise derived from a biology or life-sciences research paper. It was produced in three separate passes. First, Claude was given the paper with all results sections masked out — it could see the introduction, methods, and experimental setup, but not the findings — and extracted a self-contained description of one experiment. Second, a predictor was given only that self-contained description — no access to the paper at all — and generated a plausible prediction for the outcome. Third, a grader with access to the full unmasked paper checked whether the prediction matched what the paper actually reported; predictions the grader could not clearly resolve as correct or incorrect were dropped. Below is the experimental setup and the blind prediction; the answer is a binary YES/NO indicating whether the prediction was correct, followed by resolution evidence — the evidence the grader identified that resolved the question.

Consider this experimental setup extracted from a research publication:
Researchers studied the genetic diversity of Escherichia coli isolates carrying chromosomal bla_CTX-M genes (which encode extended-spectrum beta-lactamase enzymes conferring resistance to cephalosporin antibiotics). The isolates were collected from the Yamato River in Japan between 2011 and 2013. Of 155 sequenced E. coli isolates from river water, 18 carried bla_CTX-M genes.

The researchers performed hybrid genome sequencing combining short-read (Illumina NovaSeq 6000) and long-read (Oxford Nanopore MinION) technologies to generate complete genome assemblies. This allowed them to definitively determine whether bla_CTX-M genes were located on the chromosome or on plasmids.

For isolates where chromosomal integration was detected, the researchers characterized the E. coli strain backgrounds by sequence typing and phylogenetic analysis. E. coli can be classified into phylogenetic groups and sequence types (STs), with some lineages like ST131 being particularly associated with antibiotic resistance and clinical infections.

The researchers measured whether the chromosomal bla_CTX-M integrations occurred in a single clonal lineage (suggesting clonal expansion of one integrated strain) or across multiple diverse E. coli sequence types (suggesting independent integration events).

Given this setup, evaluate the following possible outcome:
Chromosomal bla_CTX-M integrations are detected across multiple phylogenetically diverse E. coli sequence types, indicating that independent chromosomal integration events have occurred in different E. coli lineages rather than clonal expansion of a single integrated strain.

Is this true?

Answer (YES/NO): YES